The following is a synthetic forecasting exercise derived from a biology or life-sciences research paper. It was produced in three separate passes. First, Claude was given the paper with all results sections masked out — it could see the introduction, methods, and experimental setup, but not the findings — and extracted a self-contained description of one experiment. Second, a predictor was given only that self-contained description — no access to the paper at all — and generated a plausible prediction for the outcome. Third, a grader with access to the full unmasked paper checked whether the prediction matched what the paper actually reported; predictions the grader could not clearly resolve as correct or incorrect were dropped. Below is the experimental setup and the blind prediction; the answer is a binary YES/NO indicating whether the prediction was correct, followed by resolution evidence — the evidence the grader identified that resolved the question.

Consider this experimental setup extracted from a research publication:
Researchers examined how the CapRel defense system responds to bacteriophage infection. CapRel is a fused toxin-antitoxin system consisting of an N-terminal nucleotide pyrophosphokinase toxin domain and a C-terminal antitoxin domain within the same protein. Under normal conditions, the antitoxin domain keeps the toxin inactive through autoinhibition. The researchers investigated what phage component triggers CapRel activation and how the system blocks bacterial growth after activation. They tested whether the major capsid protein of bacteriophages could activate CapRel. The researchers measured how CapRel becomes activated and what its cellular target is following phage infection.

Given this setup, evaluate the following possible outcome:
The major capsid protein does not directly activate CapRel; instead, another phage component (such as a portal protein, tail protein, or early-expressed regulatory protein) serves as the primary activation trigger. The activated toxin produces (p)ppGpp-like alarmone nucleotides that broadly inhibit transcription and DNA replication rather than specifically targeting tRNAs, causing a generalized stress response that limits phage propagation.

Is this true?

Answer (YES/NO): NO